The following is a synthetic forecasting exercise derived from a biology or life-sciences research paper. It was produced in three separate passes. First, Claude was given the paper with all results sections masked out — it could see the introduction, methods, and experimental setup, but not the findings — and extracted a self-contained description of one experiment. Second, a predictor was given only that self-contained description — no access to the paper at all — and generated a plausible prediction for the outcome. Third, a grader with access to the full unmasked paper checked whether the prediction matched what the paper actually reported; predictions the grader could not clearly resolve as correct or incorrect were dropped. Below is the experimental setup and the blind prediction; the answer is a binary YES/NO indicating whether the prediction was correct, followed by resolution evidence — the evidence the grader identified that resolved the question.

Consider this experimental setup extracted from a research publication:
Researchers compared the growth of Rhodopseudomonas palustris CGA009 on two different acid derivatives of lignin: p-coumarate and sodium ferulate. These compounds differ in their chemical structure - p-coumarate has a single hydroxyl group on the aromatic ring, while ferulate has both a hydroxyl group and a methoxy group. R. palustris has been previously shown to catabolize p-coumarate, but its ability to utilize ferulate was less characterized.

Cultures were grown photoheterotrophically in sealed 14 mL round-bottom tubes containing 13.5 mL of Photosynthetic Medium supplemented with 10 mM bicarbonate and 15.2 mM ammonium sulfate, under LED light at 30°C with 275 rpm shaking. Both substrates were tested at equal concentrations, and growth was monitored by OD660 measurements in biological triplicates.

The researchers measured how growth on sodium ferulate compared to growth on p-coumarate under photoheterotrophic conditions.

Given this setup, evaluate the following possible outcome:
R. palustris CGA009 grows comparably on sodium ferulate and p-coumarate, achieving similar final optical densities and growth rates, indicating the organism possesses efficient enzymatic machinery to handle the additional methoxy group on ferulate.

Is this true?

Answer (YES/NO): NO